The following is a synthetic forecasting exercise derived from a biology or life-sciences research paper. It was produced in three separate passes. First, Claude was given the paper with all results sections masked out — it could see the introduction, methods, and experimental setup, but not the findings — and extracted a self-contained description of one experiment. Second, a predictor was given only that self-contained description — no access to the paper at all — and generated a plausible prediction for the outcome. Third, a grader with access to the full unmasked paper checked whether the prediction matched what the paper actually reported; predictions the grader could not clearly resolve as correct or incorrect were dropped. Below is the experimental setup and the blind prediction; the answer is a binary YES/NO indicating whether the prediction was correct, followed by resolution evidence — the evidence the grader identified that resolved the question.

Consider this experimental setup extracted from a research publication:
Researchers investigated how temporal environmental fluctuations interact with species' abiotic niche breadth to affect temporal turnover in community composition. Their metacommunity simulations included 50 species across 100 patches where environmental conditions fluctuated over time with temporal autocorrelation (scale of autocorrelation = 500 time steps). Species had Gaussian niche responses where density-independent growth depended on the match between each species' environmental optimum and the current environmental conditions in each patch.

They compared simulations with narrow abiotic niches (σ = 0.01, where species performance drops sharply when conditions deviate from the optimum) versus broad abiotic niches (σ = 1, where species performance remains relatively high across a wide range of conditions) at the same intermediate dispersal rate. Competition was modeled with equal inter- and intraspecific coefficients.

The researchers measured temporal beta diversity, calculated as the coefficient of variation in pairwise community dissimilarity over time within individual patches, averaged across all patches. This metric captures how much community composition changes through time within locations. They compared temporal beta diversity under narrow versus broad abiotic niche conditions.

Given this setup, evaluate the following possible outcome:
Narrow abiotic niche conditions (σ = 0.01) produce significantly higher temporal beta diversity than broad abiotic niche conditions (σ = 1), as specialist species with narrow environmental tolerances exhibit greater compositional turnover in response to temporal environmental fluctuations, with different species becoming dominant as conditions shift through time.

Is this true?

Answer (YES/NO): YES